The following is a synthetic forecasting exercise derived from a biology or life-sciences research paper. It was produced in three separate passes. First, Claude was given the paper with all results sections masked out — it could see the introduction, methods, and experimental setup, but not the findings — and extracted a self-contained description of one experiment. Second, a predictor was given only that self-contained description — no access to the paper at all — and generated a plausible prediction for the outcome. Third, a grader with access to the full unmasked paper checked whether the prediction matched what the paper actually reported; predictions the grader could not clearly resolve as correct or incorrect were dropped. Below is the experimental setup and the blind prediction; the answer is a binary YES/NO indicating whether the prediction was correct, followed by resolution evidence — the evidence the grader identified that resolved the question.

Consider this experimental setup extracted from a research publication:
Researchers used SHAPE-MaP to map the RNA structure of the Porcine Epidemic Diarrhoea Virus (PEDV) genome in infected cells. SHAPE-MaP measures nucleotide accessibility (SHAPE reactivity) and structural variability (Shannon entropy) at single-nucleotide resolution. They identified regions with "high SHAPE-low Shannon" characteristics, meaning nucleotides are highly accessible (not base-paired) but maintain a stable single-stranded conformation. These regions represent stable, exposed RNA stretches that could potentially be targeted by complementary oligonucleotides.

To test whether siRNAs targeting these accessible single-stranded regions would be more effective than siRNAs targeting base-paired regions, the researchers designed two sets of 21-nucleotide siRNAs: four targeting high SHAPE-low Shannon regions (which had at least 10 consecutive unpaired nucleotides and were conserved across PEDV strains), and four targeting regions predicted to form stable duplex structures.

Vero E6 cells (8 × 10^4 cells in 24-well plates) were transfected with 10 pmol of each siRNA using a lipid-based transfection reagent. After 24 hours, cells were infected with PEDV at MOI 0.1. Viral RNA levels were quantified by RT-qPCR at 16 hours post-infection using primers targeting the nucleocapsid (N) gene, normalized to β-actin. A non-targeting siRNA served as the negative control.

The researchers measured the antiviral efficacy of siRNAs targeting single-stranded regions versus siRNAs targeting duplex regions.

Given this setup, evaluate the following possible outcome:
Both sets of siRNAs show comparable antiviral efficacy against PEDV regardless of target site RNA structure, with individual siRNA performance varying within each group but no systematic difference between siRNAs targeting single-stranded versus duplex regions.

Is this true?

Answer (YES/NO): NO